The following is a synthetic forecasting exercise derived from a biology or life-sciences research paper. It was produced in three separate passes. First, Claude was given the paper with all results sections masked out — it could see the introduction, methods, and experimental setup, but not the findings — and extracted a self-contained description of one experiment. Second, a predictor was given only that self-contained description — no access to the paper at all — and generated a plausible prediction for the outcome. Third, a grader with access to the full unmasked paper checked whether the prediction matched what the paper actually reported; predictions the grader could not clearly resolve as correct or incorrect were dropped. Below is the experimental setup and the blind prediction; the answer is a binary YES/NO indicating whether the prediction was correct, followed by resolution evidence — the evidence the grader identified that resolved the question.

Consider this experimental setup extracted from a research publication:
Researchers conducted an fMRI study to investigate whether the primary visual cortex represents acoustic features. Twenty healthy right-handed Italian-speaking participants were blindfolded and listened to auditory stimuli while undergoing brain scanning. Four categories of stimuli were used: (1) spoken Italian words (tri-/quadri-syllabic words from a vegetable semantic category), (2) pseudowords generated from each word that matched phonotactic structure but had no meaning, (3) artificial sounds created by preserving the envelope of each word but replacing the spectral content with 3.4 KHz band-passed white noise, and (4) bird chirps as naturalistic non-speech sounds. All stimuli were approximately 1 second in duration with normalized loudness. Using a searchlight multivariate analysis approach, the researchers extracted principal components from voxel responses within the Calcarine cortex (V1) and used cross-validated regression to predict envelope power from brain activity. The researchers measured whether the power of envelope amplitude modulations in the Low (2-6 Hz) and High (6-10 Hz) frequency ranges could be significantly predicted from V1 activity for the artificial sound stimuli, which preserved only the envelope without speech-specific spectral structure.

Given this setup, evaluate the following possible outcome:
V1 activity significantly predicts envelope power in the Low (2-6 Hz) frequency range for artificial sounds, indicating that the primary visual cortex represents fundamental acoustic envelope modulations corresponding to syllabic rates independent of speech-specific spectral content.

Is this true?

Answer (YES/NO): YES